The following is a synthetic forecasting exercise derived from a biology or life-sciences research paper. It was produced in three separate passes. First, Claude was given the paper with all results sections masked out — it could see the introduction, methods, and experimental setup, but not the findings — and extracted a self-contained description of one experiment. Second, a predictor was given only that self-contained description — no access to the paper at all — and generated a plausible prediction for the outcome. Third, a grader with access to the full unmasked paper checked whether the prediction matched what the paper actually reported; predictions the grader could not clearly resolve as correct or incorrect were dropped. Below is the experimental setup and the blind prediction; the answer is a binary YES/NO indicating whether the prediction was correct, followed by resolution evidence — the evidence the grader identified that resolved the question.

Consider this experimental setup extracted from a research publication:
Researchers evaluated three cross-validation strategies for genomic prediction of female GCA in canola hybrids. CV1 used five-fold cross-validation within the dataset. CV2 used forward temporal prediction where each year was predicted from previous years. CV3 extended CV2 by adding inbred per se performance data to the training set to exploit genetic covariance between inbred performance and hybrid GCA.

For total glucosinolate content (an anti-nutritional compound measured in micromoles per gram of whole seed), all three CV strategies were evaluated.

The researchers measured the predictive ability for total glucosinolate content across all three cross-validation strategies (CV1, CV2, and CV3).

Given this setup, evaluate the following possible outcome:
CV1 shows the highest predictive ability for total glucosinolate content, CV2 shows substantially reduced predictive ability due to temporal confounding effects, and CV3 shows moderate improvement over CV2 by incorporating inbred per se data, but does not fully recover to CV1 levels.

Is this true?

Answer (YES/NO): NO